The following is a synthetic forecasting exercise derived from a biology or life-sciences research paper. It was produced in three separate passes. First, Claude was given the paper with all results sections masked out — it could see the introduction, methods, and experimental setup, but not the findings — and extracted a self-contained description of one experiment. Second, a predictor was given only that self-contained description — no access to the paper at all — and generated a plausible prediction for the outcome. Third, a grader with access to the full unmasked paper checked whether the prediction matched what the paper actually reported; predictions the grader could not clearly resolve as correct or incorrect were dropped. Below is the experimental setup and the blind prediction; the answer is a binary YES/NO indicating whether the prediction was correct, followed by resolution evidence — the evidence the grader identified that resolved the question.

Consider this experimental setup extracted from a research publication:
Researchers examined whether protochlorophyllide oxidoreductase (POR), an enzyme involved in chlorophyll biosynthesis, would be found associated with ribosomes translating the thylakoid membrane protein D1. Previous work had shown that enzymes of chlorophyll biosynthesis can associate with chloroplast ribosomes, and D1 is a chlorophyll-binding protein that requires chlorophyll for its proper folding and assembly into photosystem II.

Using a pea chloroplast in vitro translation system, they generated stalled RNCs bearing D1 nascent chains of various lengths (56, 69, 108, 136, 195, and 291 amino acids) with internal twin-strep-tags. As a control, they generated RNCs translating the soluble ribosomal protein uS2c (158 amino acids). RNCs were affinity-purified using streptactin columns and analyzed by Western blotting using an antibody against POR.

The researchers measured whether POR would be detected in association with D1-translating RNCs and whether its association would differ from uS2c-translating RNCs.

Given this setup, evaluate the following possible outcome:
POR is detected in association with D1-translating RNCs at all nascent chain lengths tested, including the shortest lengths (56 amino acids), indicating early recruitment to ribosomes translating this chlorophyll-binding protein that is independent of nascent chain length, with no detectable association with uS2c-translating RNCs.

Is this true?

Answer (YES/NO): NO